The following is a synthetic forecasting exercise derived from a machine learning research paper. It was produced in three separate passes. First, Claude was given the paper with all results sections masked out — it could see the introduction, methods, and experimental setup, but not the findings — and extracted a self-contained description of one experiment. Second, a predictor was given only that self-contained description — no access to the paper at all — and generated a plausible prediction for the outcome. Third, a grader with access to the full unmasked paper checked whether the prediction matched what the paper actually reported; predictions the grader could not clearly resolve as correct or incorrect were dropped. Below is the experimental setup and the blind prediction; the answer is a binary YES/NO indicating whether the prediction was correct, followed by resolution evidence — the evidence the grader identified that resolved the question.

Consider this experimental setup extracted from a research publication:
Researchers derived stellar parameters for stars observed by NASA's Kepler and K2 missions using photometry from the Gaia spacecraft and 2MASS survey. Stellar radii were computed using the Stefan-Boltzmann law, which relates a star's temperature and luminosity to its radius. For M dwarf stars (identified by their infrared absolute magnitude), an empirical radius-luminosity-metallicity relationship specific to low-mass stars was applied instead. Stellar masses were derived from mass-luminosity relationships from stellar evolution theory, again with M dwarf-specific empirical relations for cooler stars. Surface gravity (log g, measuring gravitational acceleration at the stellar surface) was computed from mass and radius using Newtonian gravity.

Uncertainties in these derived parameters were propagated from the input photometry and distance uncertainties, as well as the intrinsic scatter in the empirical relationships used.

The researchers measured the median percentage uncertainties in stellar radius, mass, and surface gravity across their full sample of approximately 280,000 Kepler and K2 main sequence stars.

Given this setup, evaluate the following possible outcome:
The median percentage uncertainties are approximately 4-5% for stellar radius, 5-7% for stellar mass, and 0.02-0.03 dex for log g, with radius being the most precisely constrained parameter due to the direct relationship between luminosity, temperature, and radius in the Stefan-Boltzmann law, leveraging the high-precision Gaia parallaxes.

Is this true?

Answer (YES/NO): NO